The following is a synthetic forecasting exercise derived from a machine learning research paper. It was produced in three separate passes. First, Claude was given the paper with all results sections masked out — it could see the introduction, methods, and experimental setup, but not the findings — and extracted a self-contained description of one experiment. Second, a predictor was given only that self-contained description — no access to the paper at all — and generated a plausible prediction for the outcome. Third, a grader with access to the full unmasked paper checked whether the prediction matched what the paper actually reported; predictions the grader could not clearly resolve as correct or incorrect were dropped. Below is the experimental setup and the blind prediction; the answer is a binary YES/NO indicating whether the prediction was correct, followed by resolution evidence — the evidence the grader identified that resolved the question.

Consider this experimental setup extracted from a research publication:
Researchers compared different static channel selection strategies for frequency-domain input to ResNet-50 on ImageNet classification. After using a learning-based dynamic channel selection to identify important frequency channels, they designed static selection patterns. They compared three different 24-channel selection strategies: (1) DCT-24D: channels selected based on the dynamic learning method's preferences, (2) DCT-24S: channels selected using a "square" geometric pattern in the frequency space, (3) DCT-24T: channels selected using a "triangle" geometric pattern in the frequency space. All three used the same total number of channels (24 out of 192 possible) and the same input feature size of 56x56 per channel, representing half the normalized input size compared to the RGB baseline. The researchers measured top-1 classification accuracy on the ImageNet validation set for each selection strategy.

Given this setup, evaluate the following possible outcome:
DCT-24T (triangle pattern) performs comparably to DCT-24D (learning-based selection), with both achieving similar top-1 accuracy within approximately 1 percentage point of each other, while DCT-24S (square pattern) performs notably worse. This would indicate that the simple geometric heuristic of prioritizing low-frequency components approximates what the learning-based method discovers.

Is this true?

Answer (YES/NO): NO